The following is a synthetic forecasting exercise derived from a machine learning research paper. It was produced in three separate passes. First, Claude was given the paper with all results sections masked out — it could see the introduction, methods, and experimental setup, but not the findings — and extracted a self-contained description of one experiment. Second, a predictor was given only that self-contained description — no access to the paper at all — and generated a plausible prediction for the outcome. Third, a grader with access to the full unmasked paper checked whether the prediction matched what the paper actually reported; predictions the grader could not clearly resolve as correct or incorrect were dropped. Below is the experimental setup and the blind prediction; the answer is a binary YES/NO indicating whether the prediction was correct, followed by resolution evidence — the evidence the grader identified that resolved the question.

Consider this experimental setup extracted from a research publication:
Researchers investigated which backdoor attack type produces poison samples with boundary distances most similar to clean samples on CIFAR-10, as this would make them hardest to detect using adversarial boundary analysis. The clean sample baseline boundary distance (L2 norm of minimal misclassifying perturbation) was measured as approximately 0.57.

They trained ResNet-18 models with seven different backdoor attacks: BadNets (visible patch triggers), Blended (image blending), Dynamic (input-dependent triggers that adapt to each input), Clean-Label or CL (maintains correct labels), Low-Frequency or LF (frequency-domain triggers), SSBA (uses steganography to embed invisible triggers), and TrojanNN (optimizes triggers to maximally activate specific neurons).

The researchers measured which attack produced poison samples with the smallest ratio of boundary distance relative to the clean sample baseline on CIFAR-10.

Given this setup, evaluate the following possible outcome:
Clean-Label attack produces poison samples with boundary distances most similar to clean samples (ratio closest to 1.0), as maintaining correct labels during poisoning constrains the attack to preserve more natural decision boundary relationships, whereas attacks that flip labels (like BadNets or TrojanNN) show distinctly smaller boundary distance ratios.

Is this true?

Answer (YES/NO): NO